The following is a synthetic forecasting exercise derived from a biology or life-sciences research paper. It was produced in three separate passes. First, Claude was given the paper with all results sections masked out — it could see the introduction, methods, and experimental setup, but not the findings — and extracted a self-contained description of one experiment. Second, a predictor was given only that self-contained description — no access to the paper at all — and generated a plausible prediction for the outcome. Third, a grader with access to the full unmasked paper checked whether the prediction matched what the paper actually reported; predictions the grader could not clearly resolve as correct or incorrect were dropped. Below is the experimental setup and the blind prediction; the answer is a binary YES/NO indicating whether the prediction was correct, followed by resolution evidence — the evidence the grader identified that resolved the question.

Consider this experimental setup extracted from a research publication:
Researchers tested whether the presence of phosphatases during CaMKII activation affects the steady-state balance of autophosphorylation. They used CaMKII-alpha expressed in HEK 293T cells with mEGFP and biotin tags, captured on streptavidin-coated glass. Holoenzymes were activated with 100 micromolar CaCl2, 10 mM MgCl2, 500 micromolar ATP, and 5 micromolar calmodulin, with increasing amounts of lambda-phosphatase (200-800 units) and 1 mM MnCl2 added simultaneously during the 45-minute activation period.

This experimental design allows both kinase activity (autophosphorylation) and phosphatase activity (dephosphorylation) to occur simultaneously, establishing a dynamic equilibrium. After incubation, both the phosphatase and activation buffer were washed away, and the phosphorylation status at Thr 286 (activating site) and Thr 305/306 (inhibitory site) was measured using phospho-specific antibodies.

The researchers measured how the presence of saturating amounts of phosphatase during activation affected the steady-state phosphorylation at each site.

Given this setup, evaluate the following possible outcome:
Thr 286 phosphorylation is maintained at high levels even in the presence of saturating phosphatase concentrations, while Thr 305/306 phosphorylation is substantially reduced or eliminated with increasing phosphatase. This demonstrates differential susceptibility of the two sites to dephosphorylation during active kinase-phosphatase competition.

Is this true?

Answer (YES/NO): YES